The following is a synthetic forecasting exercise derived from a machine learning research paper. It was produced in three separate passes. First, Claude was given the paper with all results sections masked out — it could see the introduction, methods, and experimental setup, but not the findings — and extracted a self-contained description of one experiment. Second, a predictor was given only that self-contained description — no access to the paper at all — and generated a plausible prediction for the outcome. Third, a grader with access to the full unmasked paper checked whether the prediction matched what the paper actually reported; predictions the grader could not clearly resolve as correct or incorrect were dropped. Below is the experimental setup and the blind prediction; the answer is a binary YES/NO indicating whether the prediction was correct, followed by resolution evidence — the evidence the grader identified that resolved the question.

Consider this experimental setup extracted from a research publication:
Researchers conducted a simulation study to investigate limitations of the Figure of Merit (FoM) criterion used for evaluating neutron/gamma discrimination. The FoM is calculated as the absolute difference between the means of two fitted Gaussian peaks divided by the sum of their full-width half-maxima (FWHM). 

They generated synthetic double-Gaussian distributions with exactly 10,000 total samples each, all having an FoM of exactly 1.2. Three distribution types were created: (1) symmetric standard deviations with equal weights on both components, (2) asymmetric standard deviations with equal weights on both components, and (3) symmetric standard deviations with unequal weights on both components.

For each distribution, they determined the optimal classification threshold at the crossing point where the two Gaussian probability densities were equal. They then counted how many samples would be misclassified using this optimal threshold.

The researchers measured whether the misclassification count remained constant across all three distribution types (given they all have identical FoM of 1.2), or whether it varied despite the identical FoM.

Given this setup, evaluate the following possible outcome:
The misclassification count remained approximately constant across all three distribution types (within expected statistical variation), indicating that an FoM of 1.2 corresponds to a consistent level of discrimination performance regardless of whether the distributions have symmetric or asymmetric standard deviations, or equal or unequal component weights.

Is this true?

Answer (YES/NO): NO